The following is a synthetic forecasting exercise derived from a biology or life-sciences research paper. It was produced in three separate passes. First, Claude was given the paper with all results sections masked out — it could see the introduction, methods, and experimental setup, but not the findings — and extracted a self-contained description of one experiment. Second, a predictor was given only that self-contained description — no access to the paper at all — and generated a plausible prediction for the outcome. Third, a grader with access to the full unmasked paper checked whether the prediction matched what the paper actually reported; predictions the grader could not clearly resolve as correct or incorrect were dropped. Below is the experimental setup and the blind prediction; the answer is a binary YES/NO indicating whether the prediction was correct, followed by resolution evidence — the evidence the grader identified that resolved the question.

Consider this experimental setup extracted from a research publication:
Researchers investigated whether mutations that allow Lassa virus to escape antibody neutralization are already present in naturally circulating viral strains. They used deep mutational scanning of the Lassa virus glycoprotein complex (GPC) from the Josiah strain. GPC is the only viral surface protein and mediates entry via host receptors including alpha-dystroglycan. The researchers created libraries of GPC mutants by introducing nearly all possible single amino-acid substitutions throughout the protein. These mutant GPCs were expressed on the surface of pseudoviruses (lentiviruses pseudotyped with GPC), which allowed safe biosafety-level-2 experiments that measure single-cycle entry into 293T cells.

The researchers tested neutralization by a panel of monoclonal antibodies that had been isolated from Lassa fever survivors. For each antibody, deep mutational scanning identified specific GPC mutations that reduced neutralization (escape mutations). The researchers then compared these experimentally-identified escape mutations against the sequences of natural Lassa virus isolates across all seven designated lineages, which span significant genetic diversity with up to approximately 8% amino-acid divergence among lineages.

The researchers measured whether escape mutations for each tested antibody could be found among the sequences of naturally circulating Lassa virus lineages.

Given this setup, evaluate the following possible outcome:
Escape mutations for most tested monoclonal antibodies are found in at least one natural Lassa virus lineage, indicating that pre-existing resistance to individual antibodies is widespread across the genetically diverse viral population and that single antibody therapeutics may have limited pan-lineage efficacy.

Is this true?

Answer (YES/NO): YES